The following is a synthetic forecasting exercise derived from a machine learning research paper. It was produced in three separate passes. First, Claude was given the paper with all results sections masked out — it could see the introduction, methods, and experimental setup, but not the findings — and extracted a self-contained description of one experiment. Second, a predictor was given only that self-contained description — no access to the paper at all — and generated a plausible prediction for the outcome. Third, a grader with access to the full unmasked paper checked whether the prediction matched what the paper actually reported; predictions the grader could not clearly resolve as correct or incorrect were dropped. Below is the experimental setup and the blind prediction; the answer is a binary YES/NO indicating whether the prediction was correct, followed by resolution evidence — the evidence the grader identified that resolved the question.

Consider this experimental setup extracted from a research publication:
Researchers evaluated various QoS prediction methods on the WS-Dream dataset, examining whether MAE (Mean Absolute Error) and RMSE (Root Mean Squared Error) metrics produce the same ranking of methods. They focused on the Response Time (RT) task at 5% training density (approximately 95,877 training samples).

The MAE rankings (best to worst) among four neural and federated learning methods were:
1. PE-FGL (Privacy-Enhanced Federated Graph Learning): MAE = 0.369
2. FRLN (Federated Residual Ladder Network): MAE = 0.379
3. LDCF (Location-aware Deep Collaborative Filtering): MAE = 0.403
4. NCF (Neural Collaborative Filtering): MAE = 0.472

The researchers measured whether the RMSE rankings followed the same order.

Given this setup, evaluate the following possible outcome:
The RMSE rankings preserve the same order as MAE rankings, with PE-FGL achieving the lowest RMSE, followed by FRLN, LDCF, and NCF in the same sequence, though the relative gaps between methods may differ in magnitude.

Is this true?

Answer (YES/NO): NO